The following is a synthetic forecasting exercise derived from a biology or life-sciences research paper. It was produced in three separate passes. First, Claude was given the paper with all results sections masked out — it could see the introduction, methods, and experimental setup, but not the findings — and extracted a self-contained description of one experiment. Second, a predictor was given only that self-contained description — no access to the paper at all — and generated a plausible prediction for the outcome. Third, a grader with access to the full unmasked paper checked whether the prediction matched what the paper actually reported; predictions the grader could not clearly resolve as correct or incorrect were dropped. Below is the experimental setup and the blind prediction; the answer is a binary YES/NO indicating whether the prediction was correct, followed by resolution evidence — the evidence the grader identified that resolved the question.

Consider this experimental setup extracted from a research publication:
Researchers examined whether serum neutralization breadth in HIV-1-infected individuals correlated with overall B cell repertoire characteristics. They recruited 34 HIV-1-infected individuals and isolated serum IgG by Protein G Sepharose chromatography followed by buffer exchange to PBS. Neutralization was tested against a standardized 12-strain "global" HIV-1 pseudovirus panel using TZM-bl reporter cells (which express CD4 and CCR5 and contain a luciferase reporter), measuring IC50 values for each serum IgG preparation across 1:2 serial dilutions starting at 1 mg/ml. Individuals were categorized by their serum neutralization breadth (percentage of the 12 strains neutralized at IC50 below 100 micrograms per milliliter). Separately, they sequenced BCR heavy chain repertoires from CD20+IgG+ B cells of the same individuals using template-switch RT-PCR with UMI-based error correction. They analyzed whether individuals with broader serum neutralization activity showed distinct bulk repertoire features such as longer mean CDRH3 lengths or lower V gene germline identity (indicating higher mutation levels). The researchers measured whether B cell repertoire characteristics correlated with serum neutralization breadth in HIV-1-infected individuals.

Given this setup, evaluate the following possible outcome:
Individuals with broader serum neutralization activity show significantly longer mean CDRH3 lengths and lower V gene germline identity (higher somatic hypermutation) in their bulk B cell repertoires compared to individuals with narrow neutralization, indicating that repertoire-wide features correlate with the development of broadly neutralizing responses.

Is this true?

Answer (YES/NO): NO